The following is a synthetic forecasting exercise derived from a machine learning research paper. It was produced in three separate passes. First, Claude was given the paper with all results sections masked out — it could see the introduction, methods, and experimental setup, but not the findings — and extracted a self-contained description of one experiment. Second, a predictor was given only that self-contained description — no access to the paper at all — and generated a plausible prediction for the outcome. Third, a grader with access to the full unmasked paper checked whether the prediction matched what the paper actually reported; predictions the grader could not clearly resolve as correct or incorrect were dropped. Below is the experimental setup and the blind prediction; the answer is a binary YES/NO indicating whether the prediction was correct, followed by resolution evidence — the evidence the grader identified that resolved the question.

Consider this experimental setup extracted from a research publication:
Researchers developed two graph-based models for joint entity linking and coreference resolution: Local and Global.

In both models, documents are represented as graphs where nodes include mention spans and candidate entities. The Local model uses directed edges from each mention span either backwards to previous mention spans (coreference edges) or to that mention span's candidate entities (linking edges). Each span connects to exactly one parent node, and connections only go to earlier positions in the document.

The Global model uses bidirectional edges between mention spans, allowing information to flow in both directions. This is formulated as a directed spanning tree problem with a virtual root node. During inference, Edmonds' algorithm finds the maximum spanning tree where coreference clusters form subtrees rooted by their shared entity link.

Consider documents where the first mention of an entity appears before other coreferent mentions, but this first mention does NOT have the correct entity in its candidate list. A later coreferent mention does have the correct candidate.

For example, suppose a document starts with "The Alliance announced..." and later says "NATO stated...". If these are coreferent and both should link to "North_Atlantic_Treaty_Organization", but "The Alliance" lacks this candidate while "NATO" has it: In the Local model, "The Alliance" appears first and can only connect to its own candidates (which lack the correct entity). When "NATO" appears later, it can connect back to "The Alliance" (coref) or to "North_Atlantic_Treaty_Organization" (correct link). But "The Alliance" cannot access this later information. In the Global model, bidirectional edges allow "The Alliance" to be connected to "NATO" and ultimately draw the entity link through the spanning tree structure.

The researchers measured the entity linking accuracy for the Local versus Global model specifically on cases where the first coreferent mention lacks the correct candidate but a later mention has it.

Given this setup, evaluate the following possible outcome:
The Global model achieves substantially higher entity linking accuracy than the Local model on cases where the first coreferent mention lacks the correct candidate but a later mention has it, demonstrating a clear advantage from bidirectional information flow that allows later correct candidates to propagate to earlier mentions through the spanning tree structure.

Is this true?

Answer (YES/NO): YES